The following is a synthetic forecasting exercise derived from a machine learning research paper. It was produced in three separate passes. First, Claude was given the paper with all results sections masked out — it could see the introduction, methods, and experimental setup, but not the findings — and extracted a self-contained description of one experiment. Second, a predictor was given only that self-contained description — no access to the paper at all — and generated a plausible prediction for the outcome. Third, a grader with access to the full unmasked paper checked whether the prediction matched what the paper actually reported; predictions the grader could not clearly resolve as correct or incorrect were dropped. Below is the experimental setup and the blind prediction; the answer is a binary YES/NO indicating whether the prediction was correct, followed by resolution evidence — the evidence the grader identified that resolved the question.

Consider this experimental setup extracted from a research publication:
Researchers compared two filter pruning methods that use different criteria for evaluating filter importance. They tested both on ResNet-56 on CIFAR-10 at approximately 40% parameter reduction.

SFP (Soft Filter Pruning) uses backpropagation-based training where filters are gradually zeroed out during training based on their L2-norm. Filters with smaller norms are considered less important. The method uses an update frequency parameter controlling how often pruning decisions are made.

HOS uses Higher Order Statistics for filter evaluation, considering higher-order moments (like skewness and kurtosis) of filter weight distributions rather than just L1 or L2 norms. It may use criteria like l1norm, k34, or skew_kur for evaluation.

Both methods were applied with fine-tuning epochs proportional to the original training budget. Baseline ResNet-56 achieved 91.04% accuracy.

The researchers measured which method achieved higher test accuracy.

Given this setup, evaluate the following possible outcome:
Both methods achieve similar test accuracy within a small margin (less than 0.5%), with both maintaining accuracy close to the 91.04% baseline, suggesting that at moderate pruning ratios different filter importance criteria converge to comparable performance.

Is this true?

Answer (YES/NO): NO